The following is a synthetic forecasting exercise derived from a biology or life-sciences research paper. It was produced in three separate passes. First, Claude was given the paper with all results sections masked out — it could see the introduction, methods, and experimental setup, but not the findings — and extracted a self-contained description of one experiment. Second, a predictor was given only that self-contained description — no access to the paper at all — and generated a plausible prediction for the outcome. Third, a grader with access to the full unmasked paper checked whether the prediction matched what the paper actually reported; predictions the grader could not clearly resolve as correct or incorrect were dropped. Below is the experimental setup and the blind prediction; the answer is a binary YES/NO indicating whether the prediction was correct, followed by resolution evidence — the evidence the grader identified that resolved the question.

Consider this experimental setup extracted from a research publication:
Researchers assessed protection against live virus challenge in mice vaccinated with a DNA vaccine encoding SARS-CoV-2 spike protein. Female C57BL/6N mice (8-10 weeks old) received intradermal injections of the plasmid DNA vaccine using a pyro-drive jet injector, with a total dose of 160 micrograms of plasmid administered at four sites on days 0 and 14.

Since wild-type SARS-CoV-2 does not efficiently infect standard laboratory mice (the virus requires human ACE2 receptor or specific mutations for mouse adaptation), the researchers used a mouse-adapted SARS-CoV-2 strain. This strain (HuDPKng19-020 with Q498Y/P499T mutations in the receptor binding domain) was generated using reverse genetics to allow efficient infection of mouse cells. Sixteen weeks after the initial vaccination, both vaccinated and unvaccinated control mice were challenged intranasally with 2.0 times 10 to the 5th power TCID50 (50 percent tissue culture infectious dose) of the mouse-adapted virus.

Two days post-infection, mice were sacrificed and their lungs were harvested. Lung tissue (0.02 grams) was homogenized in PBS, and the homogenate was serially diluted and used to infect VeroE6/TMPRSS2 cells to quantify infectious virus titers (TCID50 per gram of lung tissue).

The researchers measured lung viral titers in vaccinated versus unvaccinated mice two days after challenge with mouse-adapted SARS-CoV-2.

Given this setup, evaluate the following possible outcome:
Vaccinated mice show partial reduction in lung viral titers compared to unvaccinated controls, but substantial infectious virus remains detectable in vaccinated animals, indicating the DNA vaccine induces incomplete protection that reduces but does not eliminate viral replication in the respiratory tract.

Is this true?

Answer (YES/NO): NO